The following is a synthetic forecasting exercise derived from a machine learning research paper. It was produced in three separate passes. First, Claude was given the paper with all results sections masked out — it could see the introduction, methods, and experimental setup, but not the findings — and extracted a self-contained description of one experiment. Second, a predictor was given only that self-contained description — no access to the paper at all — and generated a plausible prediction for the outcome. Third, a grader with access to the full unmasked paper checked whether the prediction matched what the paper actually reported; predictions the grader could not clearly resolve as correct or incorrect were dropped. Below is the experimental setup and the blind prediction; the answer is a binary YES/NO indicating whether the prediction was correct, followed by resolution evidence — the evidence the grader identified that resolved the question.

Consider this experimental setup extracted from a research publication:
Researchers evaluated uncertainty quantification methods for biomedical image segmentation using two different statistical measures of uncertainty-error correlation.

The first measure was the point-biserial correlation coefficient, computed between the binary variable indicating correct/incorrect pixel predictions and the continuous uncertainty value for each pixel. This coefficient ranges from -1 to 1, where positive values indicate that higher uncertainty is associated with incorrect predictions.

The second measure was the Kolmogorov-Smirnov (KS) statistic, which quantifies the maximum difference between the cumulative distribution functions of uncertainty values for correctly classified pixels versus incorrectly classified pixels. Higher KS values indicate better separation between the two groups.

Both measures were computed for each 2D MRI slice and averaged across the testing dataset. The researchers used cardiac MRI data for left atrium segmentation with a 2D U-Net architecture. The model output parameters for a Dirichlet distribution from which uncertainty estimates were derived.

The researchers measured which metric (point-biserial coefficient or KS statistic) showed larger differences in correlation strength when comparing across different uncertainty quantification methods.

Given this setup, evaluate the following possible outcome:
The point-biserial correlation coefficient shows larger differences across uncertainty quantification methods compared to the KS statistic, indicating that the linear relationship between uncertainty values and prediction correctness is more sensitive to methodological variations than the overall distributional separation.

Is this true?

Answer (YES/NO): NO